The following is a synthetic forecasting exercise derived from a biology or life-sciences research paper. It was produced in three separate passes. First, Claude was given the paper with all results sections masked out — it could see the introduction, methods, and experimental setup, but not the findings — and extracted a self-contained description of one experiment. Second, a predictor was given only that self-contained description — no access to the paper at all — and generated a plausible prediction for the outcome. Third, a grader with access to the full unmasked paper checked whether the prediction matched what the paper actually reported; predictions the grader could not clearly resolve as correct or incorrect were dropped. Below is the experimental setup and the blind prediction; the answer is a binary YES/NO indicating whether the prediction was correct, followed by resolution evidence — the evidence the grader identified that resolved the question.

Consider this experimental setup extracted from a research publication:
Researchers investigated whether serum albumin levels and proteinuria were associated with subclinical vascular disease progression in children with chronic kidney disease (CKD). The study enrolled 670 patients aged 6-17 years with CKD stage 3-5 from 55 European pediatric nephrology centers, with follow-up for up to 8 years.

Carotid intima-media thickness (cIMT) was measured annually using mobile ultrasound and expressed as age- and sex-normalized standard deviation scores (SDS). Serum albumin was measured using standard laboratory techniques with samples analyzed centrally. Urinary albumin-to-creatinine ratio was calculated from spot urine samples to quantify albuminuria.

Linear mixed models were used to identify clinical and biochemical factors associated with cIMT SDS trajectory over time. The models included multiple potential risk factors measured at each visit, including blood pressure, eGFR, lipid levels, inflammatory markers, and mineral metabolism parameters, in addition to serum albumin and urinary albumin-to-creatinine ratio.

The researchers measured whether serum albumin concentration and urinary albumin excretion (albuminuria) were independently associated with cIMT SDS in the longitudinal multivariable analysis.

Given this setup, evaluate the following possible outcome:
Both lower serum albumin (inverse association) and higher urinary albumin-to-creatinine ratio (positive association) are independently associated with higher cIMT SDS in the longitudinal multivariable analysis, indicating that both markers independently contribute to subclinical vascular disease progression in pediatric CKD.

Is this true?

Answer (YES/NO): NO